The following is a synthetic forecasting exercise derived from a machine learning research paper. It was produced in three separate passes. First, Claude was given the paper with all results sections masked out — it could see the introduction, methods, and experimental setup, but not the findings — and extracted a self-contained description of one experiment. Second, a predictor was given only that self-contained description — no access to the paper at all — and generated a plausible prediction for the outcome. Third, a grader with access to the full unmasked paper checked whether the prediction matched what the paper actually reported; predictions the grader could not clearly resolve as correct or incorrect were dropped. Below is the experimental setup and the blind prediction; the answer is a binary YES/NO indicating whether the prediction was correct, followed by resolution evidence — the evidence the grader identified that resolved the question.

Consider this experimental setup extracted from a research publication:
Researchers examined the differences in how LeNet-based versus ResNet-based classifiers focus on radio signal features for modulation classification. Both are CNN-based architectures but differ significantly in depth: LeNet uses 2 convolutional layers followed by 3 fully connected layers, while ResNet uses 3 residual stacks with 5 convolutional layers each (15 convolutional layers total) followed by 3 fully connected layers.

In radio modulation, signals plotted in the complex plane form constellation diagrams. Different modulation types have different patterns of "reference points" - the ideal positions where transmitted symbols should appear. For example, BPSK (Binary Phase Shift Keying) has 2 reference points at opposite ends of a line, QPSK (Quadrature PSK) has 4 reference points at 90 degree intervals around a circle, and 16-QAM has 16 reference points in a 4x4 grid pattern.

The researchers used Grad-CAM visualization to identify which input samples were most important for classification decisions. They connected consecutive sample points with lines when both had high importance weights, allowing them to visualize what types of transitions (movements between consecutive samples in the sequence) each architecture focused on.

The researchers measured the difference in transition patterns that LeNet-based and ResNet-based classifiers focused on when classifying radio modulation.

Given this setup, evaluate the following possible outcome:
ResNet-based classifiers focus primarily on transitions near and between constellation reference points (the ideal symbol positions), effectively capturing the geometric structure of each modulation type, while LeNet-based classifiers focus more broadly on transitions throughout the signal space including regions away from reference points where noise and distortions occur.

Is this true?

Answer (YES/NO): NO